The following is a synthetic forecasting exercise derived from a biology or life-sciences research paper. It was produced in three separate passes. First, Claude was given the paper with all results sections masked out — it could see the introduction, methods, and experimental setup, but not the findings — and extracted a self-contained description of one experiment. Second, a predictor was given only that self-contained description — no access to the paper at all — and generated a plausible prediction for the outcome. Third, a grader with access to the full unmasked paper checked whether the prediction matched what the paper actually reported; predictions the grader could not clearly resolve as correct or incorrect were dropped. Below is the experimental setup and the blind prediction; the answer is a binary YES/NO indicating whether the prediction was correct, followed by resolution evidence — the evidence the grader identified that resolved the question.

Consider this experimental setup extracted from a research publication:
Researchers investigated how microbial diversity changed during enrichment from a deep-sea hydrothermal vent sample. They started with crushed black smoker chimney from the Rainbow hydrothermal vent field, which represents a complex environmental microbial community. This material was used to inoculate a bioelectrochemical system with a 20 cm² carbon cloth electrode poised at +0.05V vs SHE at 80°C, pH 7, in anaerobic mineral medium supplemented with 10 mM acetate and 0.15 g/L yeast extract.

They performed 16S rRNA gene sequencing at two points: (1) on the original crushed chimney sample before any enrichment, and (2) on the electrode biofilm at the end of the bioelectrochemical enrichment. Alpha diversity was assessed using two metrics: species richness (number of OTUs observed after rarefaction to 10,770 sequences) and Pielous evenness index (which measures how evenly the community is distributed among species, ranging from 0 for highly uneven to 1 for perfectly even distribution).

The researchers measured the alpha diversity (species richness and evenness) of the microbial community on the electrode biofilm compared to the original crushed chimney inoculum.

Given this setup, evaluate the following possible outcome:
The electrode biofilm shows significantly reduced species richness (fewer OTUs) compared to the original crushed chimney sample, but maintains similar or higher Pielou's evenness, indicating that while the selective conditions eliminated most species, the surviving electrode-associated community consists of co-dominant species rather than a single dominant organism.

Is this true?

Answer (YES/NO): NO